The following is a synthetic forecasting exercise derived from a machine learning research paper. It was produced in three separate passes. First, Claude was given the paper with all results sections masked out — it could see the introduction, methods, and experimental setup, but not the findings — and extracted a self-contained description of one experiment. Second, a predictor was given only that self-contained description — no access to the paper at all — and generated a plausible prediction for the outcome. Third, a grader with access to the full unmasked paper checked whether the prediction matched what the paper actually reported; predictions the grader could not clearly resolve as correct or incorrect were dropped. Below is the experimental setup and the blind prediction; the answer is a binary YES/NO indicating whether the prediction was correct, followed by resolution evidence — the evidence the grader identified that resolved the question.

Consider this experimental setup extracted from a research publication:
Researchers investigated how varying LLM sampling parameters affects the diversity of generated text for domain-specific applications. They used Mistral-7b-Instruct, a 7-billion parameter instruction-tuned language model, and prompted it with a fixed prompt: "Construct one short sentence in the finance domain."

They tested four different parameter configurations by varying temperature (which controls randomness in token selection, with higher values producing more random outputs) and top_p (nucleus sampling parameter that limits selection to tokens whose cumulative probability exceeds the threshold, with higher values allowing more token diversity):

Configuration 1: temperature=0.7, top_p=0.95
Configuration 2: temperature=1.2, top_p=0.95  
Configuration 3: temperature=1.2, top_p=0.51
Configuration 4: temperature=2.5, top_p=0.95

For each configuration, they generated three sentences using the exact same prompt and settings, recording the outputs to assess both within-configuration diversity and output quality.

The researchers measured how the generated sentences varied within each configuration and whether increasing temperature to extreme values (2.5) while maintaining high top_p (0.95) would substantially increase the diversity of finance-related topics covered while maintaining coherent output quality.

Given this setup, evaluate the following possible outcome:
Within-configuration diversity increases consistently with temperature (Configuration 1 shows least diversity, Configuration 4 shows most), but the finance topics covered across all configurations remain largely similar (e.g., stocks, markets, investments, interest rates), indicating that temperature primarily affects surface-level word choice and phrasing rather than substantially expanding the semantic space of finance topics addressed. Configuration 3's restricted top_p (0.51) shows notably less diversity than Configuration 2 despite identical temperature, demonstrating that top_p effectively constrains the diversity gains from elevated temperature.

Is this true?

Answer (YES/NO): NO